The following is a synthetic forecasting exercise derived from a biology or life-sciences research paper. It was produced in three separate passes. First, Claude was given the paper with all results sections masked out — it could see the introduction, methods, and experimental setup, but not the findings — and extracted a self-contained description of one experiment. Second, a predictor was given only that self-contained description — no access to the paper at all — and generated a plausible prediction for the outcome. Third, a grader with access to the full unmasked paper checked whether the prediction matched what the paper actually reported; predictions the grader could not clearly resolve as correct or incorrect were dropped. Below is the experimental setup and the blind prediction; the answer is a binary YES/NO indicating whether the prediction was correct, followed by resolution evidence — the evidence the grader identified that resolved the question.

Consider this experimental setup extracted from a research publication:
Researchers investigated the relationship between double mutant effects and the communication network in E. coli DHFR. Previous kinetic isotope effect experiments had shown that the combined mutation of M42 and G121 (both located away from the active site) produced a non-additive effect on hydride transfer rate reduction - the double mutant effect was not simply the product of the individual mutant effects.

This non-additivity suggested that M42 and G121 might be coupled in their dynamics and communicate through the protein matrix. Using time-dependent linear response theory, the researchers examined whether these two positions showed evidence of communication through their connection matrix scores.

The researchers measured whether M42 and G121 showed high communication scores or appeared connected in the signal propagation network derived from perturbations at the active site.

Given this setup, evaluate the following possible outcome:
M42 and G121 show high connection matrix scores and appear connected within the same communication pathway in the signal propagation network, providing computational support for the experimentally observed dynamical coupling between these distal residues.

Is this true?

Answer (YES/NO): NO